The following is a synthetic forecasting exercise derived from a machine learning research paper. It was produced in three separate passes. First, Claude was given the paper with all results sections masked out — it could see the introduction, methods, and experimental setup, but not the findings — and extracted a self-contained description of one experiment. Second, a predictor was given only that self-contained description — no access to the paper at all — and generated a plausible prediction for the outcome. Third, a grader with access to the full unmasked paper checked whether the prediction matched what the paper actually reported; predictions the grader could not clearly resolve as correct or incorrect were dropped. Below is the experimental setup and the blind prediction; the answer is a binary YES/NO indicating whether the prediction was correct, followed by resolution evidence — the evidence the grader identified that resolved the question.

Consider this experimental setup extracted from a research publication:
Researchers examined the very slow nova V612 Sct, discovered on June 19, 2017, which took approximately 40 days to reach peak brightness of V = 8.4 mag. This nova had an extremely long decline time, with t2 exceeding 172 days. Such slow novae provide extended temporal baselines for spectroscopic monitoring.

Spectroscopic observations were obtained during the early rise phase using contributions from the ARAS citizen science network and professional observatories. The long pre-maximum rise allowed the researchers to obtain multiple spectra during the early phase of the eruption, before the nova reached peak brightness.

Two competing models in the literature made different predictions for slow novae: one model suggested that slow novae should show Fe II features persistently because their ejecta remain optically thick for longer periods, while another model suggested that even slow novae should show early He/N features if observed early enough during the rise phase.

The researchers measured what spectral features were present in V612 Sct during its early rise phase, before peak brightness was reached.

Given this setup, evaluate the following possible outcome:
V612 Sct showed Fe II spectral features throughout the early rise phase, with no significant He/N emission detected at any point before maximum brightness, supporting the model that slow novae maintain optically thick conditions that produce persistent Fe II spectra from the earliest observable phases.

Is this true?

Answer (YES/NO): NO